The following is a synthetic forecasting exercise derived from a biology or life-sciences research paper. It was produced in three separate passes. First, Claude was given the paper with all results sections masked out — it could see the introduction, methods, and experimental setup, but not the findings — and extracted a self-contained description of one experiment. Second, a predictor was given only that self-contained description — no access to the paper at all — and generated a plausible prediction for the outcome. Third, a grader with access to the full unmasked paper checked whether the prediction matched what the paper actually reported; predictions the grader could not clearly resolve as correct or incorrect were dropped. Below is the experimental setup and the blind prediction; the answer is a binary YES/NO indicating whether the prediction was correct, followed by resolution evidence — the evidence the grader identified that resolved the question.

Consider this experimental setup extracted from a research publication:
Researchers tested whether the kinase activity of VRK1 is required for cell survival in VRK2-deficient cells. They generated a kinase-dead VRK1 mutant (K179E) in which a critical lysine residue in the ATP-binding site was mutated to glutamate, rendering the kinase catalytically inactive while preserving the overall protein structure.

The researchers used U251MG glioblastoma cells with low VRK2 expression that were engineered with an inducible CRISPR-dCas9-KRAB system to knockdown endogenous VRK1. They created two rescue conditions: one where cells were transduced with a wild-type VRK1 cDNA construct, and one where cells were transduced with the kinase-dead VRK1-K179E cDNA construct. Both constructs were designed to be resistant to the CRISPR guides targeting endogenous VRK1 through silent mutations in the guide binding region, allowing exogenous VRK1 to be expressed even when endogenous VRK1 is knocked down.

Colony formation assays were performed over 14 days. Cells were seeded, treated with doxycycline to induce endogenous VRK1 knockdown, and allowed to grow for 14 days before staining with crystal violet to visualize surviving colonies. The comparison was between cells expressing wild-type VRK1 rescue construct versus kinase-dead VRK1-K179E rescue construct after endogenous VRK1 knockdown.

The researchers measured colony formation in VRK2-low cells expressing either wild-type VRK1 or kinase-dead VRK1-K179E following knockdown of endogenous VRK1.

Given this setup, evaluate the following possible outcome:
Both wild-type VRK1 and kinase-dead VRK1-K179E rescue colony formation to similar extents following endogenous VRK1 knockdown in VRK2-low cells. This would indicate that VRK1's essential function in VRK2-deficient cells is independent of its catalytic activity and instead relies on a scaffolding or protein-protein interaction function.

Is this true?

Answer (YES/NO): NO